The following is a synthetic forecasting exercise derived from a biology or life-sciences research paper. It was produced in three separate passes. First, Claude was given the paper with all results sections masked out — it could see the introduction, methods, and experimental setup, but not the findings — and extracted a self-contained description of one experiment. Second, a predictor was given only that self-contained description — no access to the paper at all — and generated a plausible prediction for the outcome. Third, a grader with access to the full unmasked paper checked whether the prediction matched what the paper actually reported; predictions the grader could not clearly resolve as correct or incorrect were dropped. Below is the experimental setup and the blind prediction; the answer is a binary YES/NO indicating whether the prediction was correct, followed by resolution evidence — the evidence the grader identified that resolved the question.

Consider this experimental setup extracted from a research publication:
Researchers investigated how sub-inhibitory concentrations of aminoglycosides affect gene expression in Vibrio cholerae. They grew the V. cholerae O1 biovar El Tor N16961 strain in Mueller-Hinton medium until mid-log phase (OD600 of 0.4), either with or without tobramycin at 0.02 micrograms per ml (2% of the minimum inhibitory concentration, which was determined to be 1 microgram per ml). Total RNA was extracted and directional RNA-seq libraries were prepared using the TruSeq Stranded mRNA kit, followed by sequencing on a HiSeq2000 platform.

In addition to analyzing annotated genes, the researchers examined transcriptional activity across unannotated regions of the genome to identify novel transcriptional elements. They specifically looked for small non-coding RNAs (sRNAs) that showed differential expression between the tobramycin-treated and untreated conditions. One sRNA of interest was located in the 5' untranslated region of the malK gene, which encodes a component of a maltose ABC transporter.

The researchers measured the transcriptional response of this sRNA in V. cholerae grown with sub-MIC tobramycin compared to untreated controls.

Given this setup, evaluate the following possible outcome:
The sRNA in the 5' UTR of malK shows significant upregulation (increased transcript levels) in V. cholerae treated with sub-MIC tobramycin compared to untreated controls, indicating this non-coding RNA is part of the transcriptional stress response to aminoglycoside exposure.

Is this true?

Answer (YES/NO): NO